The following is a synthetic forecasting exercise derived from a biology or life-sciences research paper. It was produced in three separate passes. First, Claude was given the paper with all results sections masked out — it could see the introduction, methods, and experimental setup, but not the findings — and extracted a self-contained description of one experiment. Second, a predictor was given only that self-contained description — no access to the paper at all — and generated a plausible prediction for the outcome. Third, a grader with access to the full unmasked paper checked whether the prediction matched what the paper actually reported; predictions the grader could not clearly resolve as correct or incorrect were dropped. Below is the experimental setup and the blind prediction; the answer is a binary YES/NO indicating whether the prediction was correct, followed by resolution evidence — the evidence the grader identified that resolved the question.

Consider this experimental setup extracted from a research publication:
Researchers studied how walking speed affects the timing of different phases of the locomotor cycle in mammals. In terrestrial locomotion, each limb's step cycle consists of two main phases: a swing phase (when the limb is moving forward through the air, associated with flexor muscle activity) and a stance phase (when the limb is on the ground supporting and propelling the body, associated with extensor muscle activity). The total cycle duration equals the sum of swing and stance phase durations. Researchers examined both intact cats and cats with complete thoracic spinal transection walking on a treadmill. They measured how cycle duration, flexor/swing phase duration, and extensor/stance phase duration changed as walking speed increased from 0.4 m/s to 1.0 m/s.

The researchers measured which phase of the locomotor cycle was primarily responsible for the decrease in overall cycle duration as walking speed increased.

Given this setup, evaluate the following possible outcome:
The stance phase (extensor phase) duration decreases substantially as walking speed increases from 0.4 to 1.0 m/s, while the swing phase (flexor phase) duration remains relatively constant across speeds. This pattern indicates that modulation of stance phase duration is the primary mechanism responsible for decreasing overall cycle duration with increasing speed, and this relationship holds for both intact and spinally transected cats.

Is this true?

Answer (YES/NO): YES